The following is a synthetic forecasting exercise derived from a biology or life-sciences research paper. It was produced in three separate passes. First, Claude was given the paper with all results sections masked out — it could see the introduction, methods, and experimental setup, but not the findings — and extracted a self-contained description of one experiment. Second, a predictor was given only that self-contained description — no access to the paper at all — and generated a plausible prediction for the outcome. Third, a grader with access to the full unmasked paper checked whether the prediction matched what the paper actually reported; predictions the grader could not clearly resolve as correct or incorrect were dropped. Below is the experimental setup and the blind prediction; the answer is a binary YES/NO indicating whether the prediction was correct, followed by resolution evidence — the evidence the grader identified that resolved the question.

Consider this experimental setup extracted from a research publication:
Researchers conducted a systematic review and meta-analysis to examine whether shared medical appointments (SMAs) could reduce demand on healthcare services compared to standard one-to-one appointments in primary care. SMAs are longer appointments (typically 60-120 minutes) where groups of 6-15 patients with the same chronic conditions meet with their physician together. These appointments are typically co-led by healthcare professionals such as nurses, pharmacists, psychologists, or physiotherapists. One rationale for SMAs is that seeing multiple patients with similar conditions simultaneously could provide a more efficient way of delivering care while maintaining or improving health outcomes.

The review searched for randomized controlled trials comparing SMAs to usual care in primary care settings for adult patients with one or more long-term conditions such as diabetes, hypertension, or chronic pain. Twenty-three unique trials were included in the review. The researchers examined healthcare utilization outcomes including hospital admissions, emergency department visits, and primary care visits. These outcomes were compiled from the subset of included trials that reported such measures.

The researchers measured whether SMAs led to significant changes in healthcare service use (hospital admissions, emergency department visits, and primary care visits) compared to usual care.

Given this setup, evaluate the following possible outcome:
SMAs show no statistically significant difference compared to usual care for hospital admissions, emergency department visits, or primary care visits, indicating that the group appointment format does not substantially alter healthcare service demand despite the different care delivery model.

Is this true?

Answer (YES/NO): YES